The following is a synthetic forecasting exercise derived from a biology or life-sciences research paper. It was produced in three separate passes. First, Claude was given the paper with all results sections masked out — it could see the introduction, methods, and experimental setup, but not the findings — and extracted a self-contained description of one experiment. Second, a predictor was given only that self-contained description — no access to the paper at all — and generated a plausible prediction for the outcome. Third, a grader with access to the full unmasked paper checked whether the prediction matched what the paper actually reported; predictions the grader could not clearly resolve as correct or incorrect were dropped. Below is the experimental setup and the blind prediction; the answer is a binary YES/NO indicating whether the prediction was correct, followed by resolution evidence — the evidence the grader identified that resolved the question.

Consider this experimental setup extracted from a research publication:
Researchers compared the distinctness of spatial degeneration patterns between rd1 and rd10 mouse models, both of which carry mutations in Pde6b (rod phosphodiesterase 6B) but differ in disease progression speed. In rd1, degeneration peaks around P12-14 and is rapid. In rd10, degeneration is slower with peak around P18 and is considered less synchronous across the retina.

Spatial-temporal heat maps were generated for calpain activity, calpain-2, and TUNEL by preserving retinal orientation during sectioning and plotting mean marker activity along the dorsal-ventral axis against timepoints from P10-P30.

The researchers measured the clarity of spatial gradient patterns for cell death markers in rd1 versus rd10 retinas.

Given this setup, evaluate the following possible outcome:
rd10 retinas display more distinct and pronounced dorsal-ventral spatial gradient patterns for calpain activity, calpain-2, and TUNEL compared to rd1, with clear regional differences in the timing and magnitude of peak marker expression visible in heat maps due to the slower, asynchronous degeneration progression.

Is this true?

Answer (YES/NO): NO